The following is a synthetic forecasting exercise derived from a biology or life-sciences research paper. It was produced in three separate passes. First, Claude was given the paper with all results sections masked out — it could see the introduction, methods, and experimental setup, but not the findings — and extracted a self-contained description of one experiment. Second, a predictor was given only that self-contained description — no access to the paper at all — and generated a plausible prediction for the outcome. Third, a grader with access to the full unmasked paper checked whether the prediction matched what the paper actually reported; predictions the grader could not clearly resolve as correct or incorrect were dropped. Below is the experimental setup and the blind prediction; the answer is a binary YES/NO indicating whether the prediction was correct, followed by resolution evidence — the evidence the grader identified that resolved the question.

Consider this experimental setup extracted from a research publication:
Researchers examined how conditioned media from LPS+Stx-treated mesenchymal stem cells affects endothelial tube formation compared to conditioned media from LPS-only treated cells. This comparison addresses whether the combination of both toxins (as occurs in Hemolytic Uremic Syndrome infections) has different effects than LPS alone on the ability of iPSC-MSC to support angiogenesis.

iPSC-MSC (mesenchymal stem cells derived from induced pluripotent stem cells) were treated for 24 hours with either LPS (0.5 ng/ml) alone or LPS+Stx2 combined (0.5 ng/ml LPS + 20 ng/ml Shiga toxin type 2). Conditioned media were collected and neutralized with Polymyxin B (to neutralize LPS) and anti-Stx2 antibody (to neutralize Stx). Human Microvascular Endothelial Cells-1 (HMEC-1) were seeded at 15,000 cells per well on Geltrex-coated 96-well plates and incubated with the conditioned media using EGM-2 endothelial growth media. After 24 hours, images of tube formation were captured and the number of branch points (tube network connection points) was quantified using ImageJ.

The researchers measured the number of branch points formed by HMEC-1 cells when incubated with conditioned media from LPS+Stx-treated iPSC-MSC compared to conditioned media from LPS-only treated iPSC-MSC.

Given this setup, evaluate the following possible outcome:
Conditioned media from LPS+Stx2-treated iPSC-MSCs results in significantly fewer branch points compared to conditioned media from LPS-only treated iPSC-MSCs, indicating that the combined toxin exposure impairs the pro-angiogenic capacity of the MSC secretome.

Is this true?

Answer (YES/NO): NO